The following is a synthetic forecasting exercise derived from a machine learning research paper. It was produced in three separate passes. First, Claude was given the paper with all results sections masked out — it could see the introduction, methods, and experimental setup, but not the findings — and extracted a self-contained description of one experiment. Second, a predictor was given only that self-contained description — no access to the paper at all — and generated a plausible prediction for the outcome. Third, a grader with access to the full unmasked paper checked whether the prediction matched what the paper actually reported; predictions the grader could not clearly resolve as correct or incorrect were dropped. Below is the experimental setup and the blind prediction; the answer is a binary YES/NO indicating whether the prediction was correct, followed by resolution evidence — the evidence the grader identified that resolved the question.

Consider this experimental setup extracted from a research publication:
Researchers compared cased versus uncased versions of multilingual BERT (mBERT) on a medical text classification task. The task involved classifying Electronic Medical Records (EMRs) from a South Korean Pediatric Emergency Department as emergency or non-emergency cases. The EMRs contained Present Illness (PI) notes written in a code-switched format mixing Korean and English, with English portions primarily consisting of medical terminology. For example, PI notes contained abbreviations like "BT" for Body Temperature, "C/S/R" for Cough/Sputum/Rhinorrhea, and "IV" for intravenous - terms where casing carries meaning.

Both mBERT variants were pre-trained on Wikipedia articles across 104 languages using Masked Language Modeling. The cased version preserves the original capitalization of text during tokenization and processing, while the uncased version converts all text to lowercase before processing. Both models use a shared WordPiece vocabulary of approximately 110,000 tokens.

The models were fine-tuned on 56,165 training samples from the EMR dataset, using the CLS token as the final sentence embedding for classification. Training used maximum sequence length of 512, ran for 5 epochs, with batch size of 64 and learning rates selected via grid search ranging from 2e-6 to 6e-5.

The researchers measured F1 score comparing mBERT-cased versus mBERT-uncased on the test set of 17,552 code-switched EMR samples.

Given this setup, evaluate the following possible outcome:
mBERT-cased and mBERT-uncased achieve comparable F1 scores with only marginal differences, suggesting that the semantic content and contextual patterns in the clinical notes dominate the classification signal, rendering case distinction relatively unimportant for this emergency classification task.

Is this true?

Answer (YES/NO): YES